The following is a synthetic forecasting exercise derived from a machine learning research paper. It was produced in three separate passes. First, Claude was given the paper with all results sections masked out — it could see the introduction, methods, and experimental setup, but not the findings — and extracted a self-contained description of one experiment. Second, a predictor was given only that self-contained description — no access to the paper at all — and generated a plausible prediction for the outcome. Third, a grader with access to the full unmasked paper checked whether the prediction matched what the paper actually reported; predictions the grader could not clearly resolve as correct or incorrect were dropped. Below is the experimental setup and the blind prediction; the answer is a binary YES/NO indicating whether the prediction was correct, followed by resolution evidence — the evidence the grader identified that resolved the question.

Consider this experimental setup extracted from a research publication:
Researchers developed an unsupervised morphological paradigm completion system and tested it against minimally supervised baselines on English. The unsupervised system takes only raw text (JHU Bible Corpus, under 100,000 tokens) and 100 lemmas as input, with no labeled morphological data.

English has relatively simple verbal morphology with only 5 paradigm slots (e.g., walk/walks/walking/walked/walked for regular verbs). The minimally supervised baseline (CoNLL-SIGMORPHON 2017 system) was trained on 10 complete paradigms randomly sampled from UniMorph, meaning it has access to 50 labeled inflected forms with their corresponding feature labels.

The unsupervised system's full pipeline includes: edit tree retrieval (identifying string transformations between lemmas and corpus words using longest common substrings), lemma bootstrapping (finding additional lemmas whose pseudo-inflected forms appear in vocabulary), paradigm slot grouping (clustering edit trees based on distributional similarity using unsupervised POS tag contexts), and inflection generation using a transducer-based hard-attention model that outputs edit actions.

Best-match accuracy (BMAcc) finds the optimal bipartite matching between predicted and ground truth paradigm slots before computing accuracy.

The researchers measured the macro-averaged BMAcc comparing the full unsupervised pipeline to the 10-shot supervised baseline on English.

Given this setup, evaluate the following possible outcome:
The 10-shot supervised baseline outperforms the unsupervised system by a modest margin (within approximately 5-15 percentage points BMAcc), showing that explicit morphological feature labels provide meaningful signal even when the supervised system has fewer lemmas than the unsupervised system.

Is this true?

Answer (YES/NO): NO